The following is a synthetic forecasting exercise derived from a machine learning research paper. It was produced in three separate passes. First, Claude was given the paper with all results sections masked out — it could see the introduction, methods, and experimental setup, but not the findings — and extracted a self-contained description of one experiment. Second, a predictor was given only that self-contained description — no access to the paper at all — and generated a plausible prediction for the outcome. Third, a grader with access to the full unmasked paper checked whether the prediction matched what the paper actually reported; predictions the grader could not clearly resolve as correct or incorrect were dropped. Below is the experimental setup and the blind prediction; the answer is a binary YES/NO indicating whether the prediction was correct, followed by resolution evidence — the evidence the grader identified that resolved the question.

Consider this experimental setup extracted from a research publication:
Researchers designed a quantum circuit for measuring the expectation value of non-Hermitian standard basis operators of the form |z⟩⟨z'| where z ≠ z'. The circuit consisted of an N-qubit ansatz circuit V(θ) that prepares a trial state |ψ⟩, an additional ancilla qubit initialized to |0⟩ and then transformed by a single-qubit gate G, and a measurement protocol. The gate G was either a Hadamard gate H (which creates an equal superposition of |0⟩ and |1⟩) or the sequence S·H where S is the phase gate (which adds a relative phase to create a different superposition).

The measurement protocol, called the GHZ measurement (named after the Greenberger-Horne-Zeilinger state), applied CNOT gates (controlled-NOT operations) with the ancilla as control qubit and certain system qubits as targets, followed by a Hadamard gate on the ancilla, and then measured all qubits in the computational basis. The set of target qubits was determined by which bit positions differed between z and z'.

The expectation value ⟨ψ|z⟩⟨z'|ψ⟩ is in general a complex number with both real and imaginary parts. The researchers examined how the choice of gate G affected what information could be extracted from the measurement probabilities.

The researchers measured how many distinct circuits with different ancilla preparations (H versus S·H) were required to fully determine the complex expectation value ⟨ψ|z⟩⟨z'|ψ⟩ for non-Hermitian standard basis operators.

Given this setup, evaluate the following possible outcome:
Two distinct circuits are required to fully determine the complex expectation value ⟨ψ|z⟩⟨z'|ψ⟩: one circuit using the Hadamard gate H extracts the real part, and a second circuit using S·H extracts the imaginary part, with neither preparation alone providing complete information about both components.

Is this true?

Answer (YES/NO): YES